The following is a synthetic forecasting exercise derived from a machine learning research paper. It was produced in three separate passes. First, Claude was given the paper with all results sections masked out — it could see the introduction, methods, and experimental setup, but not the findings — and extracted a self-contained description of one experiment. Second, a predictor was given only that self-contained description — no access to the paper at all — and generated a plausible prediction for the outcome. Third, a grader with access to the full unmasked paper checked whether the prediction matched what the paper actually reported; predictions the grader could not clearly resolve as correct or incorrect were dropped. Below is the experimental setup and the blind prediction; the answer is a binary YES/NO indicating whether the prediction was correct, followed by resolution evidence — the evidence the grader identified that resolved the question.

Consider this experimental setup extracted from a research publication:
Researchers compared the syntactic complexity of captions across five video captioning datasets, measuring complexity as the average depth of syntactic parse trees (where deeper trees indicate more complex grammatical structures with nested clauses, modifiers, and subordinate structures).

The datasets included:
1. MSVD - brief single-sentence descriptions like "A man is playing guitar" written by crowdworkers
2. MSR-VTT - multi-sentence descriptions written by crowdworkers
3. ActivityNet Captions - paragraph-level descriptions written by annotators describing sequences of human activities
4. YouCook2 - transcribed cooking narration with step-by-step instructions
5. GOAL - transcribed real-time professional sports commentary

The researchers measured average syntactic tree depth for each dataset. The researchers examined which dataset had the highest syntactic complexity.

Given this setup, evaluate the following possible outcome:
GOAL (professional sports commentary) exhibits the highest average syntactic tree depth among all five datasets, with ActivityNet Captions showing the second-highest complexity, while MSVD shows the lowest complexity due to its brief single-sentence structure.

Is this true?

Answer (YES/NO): NO